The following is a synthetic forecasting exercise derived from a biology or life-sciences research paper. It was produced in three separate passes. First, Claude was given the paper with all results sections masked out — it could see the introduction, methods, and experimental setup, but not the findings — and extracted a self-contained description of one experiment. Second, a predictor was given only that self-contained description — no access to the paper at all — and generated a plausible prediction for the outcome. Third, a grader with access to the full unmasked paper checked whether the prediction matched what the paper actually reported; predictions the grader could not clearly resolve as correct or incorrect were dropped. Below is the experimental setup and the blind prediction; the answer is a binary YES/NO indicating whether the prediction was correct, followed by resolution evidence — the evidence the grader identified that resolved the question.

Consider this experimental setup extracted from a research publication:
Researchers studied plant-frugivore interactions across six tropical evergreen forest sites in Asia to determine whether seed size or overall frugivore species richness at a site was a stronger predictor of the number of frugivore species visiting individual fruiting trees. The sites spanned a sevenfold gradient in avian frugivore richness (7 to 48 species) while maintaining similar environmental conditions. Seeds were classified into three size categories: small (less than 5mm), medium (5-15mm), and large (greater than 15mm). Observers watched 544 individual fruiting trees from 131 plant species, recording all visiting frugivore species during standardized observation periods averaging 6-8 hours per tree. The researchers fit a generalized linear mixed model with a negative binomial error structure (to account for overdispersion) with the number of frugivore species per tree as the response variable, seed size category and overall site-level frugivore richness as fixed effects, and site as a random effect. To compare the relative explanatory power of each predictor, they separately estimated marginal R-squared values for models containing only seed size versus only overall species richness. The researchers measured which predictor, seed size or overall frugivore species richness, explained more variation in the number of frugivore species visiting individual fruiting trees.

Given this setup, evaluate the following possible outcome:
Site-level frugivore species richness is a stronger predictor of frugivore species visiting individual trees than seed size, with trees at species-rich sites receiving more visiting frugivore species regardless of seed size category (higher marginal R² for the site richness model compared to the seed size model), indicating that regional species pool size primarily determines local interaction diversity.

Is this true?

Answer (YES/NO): NO